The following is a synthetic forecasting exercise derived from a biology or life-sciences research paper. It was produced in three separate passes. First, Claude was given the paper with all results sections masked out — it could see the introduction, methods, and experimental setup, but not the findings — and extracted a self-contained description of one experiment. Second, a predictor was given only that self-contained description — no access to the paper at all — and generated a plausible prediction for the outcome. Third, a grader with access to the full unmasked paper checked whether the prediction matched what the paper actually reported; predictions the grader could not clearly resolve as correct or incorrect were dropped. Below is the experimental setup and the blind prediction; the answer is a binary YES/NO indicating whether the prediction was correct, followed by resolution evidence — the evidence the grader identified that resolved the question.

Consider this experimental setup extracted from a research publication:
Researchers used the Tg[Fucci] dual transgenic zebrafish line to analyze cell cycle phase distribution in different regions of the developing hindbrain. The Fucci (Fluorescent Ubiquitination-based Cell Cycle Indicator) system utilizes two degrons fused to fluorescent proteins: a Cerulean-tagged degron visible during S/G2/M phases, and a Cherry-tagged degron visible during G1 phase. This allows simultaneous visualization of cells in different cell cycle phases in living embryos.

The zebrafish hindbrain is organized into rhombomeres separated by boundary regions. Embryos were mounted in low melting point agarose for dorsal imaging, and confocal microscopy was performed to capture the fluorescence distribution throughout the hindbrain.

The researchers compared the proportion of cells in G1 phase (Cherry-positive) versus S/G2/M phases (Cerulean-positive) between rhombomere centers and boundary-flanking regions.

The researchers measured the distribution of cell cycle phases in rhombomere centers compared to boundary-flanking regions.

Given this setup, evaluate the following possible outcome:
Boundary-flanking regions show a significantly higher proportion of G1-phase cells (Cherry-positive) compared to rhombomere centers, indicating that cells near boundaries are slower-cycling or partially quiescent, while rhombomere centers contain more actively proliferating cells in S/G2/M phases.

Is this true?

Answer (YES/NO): NO